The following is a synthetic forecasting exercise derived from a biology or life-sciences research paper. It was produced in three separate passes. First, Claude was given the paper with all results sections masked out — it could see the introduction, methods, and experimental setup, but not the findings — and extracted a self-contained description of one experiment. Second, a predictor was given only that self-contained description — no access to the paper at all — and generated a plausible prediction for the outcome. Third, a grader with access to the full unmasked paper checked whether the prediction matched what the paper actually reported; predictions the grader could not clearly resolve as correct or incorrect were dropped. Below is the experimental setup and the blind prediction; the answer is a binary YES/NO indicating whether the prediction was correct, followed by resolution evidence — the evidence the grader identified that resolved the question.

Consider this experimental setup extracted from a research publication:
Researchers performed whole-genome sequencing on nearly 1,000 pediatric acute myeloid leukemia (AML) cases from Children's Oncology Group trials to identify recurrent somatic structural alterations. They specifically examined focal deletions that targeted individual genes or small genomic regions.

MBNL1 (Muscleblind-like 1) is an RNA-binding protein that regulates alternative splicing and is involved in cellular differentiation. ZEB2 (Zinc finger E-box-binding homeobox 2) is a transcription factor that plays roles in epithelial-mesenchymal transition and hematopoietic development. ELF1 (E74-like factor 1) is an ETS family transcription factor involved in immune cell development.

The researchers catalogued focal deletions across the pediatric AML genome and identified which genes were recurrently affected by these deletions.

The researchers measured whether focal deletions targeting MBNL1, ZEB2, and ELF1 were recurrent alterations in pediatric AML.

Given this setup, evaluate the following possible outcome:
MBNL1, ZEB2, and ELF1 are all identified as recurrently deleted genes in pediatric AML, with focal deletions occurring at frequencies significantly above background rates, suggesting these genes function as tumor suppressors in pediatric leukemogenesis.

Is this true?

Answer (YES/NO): NO